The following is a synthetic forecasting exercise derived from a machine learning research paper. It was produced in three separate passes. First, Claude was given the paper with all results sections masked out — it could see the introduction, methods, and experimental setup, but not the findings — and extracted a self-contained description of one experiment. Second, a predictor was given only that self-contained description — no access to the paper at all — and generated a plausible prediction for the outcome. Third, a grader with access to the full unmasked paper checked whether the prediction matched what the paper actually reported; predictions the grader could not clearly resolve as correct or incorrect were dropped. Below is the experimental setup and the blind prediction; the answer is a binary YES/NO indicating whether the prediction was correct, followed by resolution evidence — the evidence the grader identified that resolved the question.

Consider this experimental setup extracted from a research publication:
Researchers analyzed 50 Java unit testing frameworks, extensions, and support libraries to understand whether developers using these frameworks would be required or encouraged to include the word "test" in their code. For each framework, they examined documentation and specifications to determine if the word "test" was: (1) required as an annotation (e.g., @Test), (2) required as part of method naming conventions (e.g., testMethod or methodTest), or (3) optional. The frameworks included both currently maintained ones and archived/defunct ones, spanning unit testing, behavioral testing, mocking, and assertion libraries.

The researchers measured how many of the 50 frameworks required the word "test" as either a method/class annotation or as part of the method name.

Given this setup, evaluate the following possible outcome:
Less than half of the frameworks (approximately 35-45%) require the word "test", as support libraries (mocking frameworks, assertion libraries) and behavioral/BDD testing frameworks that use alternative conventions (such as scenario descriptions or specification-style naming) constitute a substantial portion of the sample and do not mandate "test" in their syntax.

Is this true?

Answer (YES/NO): NO